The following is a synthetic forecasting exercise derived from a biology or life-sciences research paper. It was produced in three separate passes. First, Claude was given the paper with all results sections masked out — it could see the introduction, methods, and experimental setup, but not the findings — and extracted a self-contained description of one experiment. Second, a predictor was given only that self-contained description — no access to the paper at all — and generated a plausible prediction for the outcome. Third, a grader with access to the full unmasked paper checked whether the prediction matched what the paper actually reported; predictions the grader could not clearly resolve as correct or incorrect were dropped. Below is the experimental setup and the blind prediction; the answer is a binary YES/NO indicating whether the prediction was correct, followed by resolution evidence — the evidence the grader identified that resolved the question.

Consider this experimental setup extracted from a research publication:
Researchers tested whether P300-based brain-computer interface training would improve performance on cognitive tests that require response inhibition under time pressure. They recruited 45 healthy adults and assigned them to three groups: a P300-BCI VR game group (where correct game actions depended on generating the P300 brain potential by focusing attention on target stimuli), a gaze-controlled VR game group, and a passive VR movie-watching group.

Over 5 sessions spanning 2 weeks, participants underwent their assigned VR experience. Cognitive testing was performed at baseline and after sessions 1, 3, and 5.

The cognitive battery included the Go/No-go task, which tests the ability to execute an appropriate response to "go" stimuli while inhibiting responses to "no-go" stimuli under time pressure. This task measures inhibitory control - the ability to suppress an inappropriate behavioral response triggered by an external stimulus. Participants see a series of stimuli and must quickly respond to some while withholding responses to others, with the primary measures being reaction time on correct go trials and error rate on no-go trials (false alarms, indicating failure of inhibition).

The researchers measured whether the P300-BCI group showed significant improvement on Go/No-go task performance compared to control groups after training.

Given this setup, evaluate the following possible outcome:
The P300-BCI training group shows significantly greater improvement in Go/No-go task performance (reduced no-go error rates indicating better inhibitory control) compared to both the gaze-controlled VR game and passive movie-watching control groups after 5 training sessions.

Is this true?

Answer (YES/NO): NO